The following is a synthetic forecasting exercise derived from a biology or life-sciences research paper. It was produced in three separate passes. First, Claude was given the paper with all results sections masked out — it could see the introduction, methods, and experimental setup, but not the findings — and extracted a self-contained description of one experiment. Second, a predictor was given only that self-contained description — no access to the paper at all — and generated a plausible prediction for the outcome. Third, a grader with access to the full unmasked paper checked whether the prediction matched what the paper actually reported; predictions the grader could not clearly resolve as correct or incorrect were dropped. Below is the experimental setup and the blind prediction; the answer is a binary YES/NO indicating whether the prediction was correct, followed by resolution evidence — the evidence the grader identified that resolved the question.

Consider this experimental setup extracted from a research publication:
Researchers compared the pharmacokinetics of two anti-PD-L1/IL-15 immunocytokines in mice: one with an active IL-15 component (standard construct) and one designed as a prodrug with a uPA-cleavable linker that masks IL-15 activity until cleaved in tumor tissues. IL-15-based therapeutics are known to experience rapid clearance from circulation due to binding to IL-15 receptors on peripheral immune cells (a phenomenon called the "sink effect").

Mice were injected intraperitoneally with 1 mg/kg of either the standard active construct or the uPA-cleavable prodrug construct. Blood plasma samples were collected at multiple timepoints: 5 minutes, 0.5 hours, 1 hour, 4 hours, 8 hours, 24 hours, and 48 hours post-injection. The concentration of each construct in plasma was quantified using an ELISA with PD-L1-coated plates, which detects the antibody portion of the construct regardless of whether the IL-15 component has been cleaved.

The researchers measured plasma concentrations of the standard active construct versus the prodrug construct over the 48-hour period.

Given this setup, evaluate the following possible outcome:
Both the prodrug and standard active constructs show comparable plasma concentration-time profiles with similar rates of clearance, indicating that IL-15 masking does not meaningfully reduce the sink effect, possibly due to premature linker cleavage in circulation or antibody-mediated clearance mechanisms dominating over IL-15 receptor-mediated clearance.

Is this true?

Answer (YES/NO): NO